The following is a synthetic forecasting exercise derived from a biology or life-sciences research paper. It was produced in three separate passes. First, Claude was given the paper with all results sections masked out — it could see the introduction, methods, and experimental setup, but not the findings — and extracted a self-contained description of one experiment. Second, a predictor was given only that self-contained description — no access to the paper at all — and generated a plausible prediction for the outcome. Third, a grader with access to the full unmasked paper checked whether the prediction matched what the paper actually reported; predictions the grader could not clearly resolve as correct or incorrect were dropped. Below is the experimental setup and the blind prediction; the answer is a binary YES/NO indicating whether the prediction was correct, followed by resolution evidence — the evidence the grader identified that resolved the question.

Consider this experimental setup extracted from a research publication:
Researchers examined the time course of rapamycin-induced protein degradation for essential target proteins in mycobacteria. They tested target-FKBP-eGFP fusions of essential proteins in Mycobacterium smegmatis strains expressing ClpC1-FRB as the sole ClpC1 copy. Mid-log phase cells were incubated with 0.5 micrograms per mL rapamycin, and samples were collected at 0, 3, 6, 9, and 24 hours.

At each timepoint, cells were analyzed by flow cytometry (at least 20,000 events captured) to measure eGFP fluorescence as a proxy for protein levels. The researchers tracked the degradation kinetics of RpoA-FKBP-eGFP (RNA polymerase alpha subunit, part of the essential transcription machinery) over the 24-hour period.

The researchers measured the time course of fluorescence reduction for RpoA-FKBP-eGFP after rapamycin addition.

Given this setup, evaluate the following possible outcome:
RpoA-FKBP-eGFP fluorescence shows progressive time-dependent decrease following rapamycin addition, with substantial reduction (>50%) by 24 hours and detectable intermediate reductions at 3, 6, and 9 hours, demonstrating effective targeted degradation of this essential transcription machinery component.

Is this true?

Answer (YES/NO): YES